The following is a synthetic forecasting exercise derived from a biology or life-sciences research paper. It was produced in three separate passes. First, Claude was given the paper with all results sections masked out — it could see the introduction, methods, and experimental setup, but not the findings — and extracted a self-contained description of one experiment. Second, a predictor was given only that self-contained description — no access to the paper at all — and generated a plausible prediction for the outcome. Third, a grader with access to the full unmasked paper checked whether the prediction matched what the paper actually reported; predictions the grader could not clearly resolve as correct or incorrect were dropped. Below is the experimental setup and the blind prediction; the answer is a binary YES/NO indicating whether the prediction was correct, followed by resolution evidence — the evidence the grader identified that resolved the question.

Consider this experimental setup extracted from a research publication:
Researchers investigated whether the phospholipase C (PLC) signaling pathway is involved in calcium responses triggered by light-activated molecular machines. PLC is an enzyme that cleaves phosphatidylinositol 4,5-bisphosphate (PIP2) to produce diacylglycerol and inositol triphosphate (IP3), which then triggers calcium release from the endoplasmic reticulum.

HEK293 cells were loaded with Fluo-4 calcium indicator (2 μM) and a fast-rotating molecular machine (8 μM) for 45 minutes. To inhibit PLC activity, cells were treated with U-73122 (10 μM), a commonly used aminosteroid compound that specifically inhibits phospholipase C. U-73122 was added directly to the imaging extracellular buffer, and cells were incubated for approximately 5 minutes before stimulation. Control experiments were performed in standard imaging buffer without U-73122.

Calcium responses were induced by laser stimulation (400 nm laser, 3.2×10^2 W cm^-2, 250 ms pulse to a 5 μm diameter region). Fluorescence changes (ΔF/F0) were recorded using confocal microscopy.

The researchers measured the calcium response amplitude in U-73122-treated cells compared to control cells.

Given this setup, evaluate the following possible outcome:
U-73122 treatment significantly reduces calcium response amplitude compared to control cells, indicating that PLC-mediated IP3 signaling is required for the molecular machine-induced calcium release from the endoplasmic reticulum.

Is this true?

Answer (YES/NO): YES